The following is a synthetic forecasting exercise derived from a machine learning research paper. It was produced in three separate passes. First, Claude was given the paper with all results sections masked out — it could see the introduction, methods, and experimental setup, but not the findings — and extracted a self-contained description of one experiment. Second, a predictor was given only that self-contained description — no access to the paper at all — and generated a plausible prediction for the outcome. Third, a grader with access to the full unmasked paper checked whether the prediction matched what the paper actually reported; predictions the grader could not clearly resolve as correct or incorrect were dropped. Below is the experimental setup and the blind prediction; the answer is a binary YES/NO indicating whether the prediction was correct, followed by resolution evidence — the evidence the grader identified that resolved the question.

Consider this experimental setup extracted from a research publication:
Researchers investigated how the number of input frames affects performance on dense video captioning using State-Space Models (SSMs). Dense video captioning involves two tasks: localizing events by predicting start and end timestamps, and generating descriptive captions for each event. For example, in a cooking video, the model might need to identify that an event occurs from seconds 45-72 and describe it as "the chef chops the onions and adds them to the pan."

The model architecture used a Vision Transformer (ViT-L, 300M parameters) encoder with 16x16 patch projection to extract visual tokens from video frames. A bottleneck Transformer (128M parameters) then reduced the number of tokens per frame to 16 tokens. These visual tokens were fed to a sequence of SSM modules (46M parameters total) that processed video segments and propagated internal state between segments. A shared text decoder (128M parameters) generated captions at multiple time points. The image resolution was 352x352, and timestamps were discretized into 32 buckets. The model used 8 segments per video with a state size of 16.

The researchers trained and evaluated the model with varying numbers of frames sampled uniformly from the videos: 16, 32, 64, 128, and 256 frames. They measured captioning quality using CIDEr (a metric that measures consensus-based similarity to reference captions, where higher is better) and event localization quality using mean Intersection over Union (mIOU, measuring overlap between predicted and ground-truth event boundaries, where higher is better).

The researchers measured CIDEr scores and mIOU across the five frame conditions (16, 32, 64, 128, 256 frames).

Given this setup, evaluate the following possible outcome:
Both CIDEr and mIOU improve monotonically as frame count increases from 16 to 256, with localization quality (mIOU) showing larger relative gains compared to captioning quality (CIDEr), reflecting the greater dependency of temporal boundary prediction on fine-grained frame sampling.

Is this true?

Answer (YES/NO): NO